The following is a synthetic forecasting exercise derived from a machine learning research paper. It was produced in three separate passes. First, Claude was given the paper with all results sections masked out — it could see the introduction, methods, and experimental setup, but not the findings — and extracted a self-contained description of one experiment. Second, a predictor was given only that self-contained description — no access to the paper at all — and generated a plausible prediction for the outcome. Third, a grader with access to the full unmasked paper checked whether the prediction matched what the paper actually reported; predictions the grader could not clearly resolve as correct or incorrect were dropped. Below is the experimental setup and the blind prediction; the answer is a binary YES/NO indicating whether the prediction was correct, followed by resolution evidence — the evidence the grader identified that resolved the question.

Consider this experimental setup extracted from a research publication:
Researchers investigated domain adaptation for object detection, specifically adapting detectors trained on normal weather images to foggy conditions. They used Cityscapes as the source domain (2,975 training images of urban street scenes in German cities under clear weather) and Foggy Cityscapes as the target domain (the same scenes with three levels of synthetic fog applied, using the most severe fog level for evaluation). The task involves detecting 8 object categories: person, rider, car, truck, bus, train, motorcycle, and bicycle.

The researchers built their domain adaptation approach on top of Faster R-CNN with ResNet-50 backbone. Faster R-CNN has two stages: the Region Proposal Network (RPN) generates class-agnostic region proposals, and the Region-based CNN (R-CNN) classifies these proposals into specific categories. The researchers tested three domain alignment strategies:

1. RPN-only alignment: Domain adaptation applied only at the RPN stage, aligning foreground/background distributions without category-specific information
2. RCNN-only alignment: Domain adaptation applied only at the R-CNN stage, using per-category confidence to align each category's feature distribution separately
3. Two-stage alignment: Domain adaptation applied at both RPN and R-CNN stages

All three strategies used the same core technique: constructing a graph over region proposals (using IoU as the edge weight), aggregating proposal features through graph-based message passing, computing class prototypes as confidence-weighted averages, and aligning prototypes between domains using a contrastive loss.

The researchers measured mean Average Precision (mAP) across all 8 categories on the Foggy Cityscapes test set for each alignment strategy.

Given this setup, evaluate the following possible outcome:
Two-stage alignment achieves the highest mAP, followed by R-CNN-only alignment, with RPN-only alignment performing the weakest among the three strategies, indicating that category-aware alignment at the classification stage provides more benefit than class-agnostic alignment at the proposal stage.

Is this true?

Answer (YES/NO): YES